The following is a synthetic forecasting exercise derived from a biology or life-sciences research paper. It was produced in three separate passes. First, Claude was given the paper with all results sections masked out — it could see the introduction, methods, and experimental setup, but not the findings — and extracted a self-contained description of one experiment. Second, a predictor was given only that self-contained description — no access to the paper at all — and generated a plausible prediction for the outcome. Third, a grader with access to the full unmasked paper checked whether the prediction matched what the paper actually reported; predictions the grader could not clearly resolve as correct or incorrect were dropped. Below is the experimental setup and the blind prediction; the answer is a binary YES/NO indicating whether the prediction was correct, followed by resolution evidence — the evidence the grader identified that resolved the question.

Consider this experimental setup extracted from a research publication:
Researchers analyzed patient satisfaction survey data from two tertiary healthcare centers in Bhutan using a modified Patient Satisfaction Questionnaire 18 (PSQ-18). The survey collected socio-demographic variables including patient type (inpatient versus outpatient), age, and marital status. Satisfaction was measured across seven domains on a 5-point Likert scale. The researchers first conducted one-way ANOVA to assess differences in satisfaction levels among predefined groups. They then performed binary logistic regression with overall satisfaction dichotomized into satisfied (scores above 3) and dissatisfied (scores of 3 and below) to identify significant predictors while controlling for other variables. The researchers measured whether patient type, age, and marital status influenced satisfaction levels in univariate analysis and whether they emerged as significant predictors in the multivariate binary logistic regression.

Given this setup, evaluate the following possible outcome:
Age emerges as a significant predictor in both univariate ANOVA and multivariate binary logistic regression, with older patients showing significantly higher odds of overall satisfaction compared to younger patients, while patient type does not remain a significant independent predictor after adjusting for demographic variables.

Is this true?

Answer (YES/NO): NO